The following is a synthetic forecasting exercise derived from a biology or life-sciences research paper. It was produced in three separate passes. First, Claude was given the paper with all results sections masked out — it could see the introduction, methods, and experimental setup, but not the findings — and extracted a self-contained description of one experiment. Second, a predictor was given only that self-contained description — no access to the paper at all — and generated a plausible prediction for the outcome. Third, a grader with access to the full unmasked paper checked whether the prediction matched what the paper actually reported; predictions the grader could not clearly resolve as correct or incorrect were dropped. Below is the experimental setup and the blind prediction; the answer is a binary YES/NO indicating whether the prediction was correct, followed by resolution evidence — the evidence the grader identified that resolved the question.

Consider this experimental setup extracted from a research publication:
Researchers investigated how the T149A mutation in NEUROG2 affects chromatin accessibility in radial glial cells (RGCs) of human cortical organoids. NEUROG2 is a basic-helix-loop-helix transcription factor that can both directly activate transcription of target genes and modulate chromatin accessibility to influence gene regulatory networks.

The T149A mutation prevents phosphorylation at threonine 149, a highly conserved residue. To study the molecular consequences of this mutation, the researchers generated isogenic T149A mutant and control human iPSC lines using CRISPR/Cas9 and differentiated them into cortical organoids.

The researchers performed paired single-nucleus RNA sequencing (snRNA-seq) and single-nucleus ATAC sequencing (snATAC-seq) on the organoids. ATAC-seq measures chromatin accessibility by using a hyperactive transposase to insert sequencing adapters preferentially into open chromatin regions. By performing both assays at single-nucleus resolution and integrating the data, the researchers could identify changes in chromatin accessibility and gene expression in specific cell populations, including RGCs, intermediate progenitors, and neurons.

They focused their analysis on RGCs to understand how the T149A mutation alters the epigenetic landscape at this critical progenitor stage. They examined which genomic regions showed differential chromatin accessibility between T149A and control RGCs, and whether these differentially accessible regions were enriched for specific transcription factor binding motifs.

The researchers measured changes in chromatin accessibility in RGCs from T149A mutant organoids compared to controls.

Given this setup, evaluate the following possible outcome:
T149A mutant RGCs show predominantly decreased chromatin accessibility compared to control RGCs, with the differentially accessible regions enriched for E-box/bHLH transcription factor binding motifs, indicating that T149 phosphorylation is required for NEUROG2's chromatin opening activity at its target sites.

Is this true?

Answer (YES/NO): NO